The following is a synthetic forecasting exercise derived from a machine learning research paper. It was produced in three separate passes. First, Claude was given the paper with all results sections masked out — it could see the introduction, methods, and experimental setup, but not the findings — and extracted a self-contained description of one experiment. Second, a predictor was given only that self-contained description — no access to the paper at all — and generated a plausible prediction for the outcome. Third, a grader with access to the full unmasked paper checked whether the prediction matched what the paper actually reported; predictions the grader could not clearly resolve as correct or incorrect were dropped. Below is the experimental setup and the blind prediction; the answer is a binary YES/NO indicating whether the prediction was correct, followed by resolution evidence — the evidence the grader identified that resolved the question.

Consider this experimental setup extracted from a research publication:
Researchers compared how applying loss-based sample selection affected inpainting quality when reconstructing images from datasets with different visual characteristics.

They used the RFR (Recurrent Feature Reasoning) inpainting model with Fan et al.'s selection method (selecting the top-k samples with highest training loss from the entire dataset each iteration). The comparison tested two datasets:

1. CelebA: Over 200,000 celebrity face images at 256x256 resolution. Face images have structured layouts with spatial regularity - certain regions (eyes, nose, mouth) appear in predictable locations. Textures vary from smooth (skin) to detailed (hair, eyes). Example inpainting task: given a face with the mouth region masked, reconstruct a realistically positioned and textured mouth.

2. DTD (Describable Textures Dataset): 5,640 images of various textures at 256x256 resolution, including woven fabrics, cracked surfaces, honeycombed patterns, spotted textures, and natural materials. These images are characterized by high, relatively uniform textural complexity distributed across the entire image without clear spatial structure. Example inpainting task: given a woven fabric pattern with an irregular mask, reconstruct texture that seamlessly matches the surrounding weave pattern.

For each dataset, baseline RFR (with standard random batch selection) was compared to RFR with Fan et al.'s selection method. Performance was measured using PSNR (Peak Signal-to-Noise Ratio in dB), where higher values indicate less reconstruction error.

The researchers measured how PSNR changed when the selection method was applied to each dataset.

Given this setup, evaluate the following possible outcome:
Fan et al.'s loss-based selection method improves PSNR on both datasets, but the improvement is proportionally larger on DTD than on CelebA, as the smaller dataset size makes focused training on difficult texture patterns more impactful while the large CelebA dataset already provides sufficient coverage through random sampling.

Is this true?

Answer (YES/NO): NO